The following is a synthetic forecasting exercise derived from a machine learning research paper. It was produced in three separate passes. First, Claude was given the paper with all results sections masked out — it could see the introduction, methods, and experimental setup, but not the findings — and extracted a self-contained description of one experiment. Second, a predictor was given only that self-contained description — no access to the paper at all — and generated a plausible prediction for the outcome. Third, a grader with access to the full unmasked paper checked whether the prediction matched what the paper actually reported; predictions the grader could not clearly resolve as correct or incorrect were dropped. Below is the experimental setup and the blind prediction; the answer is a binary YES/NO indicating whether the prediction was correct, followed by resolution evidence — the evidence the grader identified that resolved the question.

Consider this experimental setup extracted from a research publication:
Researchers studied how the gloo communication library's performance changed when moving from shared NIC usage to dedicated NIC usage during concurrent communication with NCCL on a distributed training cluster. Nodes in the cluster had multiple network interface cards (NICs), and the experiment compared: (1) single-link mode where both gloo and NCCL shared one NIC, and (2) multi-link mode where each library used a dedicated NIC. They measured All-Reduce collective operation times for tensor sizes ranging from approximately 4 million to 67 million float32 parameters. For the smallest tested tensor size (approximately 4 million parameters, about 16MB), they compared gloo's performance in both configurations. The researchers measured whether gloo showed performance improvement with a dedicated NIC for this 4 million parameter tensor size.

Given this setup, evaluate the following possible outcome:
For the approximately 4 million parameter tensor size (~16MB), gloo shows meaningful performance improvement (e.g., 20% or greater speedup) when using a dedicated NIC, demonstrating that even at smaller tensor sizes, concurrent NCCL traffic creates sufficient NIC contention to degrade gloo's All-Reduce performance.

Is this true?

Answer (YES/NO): NO